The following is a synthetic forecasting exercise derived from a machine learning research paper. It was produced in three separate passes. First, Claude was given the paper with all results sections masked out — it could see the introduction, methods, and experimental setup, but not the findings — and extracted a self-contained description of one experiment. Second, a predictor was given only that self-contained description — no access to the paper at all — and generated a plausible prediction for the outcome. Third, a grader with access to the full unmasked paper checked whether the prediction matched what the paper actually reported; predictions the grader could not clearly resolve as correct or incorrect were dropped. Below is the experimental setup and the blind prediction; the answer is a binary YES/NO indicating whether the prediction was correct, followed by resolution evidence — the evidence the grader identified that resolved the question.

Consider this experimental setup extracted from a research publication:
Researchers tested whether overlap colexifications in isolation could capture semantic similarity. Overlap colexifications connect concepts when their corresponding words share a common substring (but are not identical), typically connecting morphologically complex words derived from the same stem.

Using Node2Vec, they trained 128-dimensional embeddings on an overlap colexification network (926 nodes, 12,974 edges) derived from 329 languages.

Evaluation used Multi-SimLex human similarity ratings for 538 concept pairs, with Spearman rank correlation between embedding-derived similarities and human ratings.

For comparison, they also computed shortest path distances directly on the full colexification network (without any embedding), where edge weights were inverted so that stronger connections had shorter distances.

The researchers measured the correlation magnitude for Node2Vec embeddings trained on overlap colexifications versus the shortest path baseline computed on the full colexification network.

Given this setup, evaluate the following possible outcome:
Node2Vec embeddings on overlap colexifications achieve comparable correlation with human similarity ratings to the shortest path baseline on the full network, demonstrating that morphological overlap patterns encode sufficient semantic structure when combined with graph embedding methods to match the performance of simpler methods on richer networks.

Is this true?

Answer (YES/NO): NO